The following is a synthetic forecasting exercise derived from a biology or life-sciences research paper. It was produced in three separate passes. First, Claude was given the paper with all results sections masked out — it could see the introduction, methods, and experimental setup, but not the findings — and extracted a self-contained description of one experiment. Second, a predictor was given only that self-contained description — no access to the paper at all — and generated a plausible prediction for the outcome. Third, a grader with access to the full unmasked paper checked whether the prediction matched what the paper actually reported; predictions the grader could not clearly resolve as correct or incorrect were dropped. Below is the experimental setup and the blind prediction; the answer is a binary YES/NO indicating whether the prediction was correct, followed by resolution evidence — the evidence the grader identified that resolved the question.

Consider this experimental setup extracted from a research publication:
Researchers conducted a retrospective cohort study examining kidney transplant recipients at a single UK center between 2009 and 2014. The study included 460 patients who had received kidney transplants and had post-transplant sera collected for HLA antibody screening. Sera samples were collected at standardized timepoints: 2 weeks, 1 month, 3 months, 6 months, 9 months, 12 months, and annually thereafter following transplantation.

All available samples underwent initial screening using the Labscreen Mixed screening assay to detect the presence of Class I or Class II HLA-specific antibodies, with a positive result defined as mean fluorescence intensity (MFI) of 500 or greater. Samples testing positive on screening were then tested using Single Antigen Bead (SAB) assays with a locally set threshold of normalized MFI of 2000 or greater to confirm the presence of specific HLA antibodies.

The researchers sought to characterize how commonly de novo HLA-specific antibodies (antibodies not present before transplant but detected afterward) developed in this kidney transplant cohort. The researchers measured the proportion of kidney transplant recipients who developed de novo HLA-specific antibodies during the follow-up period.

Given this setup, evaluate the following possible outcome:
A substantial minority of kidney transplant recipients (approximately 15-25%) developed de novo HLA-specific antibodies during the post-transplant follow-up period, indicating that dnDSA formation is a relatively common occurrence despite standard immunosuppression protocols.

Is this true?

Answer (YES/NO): YES